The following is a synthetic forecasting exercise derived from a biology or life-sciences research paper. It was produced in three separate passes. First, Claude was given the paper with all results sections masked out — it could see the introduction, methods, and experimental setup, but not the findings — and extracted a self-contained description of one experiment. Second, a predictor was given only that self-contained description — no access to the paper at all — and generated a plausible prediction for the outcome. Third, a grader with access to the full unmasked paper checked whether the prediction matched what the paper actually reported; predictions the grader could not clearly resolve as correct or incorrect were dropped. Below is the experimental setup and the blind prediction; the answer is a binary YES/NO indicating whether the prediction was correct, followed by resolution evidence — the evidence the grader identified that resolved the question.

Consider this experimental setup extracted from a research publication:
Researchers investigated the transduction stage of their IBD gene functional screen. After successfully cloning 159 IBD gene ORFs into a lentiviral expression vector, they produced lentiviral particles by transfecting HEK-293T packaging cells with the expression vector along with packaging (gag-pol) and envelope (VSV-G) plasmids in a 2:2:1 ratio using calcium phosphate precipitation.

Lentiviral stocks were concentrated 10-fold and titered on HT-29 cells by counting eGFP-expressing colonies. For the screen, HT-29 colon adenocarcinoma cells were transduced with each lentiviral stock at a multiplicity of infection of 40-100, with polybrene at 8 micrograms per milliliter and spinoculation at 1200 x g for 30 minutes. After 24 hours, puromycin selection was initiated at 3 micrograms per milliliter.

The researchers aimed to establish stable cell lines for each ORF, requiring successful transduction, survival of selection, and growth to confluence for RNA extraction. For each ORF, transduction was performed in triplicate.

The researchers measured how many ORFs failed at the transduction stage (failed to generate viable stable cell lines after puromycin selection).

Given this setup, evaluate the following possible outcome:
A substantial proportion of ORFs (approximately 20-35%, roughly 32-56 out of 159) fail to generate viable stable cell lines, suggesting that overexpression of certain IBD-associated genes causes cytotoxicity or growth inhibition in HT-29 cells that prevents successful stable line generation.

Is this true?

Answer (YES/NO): NO